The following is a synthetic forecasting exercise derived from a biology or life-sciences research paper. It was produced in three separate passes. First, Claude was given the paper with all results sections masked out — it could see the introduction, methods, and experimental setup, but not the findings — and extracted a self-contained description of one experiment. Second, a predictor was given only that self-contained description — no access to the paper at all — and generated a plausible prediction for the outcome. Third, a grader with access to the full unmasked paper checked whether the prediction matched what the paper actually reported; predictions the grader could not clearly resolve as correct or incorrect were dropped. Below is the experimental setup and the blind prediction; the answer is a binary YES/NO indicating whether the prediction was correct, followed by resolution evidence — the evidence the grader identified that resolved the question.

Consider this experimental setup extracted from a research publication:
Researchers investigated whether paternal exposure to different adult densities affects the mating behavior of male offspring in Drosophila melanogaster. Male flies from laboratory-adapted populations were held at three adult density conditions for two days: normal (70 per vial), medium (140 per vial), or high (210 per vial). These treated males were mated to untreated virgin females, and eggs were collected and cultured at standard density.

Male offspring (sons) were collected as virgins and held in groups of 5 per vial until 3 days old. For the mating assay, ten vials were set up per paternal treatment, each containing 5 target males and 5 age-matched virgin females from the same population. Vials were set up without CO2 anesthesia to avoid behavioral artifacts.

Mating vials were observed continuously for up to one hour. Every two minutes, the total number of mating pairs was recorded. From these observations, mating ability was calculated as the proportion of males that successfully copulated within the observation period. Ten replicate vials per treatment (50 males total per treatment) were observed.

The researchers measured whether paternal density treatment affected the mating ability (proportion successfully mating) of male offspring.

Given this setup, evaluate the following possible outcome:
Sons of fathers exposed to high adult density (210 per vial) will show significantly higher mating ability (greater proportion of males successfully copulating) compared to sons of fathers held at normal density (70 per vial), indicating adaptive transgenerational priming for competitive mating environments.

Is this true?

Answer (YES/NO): NO